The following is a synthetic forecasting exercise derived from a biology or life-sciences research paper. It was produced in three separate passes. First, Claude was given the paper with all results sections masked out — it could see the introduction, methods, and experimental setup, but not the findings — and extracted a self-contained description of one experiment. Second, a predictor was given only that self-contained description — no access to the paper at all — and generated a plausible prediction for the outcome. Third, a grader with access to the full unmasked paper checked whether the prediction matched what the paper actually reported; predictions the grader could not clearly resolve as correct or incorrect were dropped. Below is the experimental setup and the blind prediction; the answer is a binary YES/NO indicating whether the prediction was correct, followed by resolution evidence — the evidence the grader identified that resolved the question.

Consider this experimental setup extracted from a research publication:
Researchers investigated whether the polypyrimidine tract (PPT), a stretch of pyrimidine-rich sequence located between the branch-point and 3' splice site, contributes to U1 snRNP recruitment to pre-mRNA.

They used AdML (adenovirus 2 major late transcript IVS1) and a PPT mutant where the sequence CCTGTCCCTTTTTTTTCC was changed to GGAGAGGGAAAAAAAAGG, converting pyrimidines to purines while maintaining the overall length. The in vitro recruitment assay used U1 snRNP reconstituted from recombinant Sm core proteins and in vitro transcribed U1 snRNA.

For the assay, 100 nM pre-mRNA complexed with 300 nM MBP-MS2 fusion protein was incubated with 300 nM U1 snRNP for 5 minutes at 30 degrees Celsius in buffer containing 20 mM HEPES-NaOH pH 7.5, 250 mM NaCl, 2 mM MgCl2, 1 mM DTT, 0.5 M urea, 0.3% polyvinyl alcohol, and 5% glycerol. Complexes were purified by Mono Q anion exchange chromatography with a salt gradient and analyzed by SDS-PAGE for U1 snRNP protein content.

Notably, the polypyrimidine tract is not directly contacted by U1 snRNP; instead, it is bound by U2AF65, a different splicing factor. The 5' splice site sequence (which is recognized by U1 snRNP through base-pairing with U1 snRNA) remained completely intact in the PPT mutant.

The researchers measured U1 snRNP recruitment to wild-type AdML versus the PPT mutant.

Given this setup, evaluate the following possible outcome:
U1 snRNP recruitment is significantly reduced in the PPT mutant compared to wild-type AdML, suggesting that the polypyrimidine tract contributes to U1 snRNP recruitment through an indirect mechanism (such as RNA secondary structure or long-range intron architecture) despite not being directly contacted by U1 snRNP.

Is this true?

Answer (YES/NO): YES